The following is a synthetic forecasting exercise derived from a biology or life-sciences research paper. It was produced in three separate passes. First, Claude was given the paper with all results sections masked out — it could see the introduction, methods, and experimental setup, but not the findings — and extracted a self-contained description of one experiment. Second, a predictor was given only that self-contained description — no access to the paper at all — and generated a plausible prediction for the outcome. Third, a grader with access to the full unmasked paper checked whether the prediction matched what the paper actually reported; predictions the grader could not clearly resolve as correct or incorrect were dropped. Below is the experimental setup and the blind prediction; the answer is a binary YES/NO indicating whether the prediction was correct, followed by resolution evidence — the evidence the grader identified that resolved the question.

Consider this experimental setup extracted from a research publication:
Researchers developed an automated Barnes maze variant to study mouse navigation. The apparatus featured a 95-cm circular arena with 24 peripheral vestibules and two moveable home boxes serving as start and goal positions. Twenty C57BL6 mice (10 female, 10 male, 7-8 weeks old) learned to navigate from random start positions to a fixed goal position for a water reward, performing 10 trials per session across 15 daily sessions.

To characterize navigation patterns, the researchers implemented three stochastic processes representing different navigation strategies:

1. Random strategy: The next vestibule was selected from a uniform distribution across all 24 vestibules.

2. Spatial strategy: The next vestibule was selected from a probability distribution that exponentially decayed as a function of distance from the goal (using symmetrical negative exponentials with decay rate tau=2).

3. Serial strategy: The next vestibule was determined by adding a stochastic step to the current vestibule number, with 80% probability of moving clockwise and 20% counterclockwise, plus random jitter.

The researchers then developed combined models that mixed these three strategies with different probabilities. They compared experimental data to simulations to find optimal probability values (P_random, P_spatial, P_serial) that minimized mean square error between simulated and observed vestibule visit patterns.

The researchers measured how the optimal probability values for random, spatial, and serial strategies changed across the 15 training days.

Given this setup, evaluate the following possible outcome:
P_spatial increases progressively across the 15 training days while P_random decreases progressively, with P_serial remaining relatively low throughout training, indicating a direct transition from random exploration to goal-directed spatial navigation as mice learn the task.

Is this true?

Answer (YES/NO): NO